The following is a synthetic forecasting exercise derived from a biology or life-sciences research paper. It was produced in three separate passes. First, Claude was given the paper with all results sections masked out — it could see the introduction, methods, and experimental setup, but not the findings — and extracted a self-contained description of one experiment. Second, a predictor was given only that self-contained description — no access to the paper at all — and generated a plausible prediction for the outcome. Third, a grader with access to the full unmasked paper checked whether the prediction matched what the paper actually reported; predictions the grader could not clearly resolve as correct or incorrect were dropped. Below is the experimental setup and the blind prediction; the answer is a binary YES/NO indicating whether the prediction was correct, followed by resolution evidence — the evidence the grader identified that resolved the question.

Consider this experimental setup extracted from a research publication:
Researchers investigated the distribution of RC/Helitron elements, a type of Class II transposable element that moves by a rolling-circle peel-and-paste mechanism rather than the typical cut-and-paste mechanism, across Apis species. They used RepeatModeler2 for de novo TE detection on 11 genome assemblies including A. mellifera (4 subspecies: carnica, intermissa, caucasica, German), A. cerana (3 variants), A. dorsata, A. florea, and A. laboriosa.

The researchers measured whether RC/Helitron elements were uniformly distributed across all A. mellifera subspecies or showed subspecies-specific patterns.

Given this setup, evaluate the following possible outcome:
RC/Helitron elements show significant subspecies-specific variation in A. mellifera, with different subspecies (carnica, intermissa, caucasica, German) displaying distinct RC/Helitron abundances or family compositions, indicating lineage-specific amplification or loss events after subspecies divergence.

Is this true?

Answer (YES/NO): YES